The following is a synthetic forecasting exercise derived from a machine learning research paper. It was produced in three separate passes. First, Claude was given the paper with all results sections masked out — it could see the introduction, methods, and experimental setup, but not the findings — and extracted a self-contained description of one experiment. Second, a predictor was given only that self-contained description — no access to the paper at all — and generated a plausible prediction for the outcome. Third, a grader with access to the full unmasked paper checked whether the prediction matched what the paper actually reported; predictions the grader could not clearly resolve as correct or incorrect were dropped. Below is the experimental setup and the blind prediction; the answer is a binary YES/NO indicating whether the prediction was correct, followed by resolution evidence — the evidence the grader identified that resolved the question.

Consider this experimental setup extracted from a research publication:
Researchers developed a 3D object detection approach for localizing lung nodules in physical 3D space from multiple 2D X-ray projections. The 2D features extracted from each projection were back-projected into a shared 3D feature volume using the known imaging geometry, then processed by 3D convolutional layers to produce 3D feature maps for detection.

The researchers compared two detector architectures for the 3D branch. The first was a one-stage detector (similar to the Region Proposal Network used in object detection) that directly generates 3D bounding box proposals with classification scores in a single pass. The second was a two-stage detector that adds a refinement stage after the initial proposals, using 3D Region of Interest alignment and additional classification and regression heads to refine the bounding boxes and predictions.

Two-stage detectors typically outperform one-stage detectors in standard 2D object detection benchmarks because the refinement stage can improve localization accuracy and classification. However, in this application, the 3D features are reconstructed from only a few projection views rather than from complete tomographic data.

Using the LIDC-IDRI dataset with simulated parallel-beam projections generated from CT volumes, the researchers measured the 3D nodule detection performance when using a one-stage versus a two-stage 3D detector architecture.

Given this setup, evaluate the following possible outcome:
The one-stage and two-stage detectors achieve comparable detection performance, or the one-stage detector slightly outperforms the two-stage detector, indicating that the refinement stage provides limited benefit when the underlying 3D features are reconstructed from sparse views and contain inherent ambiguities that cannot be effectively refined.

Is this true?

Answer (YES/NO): YES